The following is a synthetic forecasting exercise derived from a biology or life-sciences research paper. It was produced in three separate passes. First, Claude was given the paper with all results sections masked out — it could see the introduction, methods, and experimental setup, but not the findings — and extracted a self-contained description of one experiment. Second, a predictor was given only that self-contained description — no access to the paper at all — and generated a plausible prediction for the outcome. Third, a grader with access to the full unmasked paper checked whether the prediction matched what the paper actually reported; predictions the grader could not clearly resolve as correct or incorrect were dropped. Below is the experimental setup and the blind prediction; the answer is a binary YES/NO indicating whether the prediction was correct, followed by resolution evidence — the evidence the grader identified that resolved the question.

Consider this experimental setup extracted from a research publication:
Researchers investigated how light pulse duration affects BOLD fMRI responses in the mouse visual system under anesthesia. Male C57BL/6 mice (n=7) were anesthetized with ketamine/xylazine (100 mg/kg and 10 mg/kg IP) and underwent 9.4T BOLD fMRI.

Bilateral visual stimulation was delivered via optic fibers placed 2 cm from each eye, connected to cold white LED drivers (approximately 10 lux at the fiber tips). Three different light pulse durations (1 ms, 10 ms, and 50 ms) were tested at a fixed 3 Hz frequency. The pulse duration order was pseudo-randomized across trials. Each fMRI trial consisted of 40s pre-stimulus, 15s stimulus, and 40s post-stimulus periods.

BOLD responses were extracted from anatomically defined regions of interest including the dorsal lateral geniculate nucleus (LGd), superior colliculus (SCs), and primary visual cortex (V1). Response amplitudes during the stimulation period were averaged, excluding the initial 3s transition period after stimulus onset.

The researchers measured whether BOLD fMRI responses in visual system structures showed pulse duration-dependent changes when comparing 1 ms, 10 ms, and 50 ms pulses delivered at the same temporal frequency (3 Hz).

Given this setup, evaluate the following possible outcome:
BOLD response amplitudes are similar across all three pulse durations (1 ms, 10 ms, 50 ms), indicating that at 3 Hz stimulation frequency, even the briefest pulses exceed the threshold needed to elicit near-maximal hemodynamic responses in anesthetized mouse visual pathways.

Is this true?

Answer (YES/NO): NO